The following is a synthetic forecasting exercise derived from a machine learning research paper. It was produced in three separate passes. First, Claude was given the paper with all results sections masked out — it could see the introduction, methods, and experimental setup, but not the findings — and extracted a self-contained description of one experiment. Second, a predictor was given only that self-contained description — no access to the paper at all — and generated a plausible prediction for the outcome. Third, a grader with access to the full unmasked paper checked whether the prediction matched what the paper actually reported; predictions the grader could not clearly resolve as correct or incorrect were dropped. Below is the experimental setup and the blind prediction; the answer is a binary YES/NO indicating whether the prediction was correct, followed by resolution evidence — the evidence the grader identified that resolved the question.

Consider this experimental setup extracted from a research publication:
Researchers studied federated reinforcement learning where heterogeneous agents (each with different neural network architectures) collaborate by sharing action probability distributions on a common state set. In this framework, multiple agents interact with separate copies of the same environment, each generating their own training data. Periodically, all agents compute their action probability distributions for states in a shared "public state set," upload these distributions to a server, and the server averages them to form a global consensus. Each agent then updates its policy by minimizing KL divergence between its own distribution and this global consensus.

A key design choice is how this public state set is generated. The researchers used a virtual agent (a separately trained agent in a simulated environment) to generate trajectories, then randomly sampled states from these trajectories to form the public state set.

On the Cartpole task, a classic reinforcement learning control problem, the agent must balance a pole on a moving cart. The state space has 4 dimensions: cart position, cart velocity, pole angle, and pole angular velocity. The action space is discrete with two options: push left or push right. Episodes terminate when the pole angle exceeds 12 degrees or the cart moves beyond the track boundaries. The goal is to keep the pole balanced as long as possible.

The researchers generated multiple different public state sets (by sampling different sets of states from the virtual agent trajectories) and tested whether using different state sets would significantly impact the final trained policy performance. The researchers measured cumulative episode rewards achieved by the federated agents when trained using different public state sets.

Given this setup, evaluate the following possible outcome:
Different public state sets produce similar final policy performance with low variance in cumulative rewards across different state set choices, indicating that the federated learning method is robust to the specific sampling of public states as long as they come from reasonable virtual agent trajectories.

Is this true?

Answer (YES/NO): YES